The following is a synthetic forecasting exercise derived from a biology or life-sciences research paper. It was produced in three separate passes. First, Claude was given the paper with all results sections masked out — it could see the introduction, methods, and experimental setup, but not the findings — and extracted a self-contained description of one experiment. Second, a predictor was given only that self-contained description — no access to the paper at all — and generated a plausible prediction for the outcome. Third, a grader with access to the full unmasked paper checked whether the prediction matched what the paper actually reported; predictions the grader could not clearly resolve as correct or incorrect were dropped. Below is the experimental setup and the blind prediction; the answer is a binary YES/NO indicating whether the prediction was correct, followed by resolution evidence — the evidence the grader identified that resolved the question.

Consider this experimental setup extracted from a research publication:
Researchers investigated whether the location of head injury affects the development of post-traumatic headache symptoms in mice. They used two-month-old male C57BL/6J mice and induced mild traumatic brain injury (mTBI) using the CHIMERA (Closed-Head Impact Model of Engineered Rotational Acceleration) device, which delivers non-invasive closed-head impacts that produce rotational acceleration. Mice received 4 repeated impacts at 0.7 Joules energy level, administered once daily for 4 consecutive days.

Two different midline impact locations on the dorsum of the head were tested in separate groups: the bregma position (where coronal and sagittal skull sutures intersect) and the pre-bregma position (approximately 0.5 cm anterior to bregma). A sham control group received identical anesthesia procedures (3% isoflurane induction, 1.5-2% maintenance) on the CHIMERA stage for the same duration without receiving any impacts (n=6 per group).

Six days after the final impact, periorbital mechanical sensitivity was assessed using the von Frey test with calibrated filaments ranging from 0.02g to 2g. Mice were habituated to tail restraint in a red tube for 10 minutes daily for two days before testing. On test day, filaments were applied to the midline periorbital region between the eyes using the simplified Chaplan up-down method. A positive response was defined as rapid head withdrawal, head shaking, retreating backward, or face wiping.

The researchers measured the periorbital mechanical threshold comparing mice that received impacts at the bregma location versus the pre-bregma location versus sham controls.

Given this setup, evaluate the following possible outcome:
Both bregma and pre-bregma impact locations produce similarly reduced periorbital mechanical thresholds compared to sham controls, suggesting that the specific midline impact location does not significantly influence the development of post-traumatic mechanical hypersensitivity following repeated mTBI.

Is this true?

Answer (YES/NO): NO